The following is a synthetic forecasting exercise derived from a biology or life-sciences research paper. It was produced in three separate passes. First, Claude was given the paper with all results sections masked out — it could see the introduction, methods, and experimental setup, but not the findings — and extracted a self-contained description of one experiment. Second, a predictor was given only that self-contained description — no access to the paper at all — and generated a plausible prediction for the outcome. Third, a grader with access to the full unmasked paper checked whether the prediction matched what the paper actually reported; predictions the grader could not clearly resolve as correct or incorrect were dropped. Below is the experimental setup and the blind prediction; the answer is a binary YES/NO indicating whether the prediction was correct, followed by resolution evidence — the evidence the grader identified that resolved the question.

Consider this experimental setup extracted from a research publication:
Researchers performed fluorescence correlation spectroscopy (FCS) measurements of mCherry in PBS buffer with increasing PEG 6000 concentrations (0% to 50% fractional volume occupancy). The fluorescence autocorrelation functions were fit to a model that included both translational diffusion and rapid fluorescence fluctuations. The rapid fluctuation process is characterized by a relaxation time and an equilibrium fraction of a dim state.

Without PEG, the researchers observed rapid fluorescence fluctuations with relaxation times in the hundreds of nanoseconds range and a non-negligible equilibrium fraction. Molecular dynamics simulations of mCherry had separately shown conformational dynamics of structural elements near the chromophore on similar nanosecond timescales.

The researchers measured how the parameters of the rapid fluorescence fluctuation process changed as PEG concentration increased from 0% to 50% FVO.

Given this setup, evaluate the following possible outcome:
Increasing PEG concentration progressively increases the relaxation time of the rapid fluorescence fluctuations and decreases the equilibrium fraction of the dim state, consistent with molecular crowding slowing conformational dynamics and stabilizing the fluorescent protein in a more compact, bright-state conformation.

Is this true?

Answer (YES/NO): NO